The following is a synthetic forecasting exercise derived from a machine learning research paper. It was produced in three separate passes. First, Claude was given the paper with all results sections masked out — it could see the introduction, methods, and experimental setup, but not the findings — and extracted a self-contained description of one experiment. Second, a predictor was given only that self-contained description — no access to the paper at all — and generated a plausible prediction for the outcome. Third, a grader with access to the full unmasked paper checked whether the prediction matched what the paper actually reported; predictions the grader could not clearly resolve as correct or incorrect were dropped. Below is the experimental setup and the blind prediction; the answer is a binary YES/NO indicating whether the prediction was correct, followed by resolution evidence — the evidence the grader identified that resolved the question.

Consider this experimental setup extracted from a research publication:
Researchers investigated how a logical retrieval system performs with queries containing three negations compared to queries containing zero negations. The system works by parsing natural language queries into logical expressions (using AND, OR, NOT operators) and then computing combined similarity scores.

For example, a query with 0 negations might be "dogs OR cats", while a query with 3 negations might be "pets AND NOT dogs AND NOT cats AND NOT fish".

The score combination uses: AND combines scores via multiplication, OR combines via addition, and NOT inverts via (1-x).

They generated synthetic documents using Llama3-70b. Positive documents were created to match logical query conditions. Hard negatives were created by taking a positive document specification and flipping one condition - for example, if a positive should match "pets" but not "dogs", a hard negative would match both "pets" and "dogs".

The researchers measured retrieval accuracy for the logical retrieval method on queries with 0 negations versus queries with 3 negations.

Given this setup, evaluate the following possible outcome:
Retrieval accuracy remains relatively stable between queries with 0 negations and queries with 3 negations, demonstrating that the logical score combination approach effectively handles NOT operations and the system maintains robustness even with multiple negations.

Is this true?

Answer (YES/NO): YES